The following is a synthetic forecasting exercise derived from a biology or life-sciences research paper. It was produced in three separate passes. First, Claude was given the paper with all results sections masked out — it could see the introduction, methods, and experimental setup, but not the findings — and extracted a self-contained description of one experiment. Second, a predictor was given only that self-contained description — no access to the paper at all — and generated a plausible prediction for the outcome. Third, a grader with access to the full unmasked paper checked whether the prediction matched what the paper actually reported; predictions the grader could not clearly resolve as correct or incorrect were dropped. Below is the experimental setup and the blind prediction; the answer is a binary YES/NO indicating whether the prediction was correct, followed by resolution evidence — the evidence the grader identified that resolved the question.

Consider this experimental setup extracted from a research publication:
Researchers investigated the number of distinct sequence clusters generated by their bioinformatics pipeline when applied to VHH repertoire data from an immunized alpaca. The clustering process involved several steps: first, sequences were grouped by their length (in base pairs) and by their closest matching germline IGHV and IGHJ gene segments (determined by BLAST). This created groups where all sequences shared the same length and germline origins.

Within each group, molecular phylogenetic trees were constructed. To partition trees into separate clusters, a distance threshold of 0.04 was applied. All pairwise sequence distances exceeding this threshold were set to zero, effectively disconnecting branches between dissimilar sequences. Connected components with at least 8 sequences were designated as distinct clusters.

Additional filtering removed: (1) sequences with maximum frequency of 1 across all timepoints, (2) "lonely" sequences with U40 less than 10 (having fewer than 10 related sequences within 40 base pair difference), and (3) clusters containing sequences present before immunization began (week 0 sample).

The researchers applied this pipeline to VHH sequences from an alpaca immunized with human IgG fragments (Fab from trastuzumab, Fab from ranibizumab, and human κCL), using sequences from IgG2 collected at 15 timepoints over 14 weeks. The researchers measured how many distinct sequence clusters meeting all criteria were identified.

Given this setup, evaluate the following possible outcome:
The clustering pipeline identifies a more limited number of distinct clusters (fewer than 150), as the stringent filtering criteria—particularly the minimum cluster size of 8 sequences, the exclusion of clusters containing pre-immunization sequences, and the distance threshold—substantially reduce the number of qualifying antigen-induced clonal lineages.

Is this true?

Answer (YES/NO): NO